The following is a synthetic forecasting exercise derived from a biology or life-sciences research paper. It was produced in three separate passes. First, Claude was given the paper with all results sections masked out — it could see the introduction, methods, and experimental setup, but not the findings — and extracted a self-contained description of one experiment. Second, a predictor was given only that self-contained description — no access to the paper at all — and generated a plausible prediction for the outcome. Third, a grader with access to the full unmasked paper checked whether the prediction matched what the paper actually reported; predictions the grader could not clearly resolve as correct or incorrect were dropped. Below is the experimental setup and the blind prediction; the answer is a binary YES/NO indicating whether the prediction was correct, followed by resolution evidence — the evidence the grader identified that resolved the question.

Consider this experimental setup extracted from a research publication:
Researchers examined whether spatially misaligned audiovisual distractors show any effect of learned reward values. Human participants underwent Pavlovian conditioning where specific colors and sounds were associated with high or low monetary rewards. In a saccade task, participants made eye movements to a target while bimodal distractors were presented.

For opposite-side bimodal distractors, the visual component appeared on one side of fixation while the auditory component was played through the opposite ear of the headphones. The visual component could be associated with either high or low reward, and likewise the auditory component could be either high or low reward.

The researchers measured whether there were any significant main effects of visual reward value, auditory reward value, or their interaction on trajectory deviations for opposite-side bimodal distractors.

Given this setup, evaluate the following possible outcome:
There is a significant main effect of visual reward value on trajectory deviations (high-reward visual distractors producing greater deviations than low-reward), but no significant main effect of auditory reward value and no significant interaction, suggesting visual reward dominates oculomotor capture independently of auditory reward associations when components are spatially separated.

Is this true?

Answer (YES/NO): NO